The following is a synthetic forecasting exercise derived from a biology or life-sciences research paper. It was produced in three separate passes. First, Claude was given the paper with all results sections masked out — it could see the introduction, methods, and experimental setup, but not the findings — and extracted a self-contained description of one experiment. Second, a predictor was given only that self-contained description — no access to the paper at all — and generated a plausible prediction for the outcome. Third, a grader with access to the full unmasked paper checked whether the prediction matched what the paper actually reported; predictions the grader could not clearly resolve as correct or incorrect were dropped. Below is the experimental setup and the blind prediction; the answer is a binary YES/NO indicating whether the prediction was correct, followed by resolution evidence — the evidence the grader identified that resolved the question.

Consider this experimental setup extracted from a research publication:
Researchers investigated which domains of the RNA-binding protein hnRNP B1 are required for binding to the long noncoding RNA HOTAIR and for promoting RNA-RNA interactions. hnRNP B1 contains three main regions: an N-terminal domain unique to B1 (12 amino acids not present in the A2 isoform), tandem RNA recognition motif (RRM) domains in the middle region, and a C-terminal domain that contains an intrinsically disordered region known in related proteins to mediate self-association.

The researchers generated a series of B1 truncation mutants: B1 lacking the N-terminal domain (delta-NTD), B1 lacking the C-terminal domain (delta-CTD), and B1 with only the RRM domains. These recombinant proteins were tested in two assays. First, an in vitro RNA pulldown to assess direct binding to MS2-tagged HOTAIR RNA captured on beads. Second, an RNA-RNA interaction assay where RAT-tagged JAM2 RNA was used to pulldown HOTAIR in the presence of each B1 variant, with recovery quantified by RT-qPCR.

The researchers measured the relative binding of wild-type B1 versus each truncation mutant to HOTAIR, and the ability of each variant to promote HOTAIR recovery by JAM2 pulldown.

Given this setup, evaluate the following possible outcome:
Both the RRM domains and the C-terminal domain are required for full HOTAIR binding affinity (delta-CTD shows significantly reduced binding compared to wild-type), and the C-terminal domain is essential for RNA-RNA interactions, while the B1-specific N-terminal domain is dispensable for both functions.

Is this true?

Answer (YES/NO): NO